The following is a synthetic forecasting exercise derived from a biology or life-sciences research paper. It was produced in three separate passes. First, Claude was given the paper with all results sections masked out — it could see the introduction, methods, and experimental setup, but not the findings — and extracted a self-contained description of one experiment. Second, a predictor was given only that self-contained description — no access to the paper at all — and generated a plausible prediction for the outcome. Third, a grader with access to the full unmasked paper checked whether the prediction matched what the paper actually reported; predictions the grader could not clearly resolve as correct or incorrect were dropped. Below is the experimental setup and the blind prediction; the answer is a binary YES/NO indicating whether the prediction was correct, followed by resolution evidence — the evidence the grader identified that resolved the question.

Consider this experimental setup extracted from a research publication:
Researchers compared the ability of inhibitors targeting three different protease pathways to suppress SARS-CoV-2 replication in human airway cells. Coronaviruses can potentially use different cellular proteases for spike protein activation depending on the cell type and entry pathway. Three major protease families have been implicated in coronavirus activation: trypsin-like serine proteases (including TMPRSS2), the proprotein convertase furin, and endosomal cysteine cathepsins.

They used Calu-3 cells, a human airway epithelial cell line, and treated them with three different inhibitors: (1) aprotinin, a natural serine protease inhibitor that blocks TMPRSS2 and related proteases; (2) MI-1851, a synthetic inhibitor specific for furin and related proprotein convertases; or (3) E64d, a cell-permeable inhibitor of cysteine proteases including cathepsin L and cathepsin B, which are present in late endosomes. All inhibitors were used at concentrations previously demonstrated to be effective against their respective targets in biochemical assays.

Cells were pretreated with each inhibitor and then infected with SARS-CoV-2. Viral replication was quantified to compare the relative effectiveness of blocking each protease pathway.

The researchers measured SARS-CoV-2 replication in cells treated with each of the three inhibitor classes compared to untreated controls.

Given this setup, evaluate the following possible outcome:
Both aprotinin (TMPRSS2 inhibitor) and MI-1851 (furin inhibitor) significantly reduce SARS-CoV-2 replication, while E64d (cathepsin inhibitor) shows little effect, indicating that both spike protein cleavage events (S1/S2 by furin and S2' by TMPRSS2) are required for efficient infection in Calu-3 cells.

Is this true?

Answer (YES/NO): YES